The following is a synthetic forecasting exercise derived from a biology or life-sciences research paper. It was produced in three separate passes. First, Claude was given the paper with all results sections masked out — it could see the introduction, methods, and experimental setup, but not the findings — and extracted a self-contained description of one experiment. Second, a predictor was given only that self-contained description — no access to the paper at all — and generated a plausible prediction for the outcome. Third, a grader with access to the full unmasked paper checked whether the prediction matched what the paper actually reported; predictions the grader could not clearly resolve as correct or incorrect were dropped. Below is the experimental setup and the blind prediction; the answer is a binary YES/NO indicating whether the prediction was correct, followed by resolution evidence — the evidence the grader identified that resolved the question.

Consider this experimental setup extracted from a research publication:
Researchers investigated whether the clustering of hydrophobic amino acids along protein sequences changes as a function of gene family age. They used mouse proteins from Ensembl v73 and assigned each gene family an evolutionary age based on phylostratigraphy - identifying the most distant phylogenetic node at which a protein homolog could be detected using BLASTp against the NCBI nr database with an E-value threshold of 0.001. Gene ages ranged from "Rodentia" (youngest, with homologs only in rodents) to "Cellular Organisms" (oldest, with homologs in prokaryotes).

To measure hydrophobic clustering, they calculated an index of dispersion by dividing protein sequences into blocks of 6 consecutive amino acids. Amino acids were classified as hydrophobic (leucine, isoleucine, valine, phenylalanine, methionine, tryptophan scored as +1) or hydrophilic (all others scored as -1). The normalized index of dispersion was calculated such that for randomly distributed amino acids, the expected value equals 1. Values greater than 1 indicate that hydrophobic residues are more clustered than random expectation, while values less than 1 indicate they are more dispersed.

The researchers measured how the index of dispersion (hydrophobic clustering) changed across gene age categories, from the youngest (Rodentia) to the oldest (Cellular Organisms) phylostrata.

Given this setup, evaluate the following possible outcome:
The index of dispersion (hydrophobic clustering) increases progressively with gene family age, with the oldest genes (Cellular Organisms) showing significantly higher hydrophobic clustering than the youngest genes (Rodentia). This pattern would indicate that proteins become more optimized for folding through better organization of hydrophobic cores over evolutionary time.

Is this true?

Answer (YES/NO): NO